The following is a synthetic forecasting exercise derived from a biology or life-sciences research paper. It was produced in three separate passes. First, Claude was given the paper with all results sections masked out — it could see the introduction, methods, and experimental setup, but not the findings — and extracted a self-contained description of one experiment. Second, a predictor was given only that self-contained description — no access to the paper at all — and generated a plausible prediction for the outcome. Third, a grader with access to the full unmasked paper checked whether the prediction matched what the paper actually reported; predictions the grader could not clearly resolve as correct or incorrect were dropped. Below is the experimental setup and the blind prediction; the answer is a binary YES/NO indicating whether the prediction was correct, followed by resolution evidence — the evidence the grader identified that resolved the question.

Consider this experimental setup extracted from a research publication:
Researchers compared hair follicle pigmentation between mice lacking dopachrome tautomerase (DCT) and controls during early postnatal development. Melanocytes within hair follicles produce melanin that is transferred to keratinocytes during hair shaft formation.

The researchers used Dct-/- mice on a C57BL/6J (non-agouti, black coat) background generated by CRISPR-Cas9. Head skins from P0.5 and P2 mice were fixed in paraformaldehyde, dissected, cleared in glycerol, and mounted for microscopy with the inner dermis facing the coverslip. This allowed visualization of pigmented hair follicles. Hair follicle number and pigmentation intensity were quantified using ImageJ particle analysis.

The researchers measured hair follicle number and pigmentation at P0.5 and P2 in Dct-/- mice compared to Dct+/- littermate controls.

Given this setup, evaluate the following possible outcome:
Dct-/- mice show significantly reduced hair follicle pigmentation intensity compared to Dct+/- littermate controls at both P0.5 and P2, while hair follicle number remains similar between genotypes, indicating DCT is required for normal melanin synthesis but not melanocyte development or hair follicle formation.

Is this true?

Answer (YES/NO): NO